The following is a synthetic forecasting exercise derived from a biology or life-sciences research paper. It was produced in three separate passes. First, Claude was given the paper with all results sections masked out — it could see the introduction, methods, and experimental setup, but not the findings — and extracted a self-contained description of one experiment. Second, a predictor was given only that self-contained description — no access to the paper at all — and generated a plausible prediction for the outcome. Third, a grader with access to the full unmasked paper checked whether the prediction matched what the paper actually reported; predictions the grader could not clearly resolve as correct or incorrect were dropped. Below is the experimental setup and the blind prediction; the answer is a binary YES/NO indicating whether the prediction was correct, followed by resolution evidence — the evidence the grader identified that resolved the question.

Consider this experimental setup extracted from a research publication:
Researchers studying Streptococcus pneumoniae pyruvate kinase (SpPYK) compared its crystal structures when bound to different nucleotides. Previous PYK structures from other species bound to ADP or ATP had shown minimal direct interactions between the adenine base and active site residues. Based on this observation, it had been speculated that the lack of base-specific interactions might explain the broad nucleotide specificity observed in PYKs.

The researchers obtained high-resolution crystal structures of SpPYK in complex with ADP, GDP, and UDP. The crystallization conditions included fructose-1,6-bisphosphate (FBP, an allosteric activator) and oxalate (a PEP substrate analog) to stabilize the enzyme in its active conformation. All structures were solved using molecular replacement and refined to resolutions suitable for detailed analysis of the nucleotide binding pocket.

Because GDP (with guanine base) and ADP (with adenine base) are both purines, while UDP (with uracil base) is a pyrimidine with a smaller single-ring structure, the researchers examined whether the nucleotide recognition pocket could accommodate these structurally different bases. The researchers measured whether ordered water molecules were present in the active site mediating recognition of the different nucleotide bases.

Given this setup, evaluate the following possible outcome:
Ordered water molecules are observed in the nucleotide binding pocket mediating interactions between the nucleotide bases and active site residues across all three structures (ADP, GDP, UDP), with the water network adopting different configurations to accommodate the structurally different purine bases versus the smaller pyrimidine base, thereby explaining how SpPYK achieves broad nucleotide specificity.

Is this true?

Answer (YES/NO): NO